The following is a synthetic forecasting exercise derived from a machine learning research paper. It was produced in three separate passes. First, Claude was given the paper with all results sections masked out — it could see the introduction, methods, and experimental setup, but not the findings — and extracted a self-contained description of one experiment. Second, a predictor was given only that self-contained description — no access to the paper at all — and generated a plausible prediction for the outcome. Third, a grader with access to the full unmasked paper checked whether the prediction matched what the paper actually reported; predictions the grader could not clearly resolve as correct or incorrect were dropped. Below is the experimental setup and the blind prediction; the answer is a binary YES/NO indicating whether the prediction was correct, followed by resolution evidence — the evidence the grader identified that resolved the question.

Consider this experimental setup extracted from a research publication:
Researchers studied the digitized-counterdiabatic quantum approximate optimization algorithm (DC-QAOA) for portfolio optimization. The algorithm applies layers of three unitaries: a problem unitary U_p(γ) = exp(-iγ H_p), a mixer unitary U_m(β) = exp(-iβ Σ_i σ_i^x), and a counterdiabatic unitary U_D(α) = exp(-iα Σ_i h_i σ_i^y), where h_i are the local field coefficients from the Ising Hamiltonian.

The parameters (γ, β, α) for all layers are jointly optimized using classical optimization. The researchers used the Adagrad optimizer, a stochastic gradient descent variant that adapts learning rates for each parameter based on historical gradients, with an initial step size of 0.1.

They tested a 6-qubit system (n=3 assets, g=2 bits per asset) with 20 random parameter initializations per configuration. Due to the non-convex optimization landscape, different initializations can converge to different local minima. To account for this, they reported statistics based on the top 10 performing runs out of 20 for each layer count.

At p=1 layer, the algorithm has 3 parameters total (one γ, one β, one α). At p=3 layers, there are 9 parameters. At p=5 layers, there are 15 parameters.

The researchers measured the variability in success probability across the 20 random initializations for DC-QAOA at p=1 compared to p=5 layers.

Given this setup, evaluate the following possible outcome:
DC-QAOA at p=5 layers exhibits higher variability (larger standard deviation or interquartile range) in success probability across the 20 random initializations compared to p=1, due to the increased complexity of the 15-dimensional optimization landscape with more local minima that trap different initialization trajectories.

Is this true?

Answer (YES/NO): YES